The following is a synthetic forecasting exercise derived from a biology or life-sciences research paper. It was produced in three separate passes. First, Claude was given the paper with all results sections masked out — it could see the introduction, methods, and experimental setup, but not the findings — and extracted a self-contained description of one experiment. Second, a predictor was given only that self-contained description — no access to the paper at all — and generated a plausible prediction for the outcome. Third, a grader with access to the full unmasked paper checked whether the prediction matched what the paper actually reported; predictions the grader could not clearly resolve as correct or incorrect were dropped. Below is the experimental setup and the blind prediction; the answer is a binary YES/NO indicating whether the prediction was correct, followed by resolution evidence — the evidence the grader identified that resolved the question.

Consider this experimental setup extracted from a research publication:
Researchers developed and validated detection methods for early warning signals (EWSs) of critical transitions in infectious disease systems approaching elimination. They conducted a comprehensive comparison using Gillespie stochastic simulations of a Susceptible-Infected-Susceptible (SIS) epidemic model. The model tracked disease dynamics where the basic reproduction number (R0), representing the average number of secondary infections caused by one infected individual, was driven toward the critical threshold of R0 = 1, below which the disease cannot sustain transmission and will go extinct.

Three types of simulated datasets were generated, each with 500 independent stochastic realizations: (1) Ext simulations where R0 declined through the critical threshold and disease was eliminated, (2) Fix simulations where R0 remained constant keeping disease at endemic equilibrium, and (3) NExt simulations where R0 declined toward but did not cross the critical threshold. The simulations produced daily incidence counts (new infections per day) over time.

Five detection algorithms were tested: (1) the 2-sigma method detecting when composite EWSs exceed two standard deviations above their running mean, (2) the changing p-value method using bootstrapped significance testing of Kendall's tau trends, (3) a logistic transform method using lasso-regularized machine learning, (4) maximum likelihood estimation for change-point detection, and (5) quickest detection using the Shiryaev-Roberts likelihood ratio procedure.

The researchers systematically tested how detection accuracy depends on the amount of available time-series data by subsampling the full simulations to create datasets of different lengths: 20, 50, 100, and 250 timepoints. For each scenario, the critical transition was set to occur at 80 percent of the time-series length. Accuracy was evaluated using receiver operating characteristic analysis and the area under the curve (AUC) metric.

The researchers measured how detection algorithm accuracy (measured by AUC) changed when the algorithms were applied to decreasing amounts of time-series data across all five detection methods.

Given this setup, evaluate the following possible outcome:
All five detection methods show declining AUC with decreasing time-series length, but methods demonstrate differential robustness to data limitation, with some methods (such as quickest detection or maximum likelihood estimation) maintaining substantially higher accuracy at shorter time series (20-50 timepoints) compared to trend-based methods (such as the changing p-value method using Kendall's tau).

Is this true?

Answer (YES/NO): YES